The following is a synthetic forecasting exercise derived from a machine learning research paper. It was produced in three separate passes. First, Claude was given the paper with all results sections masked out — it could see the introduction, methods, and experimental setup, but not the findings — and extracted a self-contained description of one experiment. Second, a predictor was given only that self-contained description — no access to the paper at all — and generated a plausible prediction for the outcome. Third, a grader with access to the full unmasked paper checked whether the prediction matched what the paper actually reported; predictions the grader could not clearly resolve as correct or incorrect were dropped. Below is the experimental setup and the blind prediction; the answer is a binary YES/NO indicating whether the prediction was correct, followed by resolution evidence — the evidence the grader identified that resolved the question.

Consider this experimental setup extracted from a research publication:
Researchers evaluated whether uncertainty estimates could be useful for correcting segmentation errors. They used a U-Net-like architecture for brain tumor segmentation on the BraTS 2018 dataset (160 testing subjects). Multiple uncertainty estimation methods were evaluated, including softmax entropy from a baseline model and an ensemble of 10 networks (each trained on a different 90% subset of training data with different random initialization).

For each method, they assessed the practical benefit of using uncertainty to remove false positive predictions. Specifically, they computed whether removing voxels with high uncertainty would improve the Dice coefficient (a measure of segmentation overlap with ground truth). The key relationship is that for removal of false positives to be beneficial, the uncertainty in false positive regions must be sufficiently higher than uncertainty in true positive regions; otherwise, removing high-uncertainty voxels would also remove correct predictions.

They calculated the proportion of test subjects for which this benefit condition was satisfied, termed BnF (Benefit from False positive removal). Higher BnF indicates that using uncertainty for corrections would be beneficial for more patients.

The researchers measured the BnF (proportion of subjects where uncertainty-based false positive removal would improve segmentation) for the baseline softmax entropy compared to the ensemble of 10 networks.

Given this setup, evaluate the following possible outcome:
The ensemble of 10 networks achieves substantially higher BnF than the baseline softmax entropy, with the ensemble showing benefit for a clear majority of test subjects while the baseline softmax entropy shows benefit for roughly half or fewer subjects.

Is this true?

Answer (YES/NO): NO